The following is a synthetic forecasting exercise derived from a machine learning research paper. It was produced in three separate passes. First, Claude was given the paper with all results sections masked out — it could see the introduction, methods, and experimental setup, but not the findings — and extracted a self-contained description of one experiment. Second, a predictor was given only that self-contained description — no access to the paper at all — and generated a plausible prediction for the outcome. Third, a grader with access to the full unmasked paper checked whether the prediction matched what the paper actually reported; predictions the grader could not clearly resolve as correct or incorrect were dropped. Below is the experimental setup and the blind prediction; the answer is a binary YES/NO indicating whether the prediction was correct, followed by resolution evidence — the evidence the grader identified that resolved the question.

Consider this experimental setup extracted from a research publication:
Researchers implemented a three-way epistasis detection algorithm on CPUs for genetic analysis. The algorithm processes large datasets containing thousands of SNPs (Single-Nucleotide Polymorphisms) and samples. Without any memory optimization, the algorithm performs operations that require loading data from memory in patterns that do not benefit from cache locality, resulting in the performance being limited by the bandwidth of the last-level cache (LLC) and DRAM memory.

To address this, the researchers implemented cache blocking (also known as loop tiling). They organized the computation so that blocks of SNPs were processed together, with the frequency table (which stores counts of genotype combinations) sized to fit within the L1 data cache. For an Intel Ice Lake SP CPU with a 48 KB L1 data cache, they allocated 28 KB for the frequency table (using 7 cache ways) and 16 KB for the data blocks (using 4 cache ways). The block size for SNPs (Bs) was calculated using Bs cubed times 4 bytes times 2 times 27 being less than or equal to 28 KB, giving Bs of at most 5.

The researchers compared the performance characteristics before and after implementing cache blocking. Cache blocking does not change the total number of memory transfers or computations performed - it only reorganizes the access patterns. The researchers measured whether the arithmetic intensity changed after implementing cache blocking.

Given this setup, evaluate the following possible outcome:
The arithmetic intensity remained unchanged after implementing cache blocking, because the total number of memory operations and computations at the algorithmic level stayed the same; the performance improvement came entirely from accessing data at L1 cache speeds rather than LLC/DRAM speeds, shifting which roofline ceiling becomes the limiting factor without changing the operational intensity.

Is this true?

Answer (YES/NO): YES